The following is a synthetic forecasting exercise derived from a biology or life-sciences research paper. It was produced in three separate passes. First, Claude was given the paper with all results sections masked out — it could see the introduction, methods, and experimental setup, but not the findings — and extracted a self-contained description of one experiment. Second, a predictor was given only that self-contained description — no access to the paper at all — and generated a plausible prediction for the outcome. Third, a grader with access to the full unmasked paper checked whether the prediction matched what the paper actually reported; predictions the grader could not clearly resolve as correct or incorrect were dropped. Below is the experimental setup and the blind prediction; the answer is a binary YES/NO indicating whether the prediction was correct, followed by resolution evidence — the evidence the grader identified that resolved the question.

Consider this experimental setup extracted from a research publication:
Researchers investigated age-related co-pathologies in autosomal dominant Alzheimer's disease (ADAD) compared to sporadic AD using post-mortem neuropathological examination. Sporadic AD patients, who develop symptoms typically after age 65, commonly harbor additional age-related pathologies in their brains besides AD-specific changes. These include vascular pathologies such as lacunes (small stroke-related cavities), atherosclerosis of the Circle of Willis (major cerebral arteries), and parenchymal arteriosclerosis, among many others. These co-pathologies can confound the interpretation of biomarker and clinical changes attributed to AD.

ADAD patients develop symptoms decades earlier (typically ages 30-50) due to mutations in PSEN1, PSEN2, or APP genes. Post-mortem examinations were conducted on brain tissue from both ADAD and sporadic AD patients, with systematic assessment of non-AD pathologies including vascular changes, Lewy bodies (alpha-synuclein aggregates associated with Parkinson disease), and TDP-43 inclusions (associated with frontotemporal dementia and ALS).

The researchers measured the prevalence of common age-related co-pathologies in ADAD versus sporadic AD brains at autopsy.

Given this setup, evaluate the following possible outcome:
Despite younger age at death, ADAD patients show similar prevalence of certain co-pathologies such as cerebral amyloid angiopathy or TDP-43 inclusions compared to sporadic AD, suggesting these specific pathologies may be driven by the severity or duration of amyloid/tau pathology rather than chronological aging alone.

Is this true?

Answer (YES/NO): NO